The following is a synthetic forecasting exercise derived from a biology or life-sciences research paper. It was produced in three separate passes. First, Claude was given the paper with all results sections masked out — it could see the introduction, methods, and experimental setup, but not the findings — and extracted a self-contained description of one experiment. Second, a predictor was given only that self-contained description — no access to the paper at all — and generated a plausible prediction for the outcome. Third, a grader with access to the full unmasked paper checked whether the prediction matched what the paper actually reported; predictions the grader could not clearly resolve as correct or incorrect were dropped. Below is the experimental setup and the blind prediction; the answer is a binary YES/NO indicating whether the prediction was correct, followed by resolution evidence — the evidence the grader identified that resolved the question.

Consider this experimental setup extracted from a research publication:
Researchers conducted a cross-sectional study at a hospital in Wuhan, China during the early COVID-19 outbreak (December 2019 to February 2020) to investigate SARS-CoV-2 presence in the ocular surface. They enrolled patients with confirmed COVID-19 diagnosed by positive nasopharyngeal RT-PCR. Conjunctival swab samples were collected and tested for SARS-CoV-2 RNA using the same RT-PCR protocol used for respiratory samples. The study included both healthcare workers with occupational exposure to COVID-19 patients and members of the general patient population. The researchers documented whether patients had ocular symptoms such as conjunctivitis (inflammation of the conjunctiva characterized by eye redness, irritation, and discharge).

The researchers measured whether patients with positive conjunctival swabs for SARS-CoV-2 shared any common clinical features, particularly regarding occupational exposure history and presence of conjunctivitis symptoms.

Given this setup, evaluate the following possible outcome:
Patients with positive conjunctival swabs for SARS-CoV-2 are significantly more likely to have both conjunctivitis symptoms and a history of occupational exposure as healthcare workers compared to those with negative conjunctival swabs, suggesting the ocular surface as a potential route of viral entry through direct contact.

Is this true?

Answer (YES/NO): YES